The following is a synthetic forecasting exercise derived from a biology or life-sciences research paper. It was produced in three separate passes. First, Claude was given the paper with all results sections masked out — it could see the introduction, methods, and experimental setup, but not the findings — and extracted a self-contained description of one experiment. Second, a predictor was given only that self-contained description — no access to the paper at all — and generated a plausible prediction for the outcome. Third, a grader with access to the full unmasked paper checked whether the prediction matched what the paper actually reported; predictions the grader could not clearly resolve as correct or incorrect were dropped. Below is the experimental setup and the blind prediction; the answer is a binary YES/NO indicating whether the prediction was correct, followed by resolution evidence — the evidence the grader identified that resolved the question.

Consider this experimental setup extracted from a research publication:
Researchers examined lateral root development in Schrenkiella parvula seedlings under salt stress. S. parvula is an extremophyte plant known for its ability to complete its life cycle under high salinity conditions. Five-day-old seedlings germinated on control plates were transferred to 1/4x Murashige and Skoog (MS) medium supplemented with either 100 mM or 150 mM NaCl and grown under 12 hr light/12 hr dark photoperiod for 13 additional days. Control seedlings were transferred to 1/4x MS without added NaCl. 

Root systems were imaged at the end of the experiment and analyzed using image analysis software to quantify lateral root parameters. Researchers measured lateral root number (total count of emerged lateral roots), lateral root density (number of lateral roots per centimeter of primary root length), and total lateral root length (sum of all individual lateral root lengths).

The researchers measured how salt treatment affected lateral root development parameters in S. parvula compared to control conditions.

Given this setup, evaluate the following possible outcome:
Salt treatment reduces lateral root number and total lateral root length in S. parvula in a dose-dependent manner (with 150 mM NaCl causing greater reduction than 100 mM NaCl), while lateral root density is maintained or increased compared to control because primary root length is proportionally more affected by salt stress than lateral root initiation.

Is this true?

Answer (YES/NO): NO